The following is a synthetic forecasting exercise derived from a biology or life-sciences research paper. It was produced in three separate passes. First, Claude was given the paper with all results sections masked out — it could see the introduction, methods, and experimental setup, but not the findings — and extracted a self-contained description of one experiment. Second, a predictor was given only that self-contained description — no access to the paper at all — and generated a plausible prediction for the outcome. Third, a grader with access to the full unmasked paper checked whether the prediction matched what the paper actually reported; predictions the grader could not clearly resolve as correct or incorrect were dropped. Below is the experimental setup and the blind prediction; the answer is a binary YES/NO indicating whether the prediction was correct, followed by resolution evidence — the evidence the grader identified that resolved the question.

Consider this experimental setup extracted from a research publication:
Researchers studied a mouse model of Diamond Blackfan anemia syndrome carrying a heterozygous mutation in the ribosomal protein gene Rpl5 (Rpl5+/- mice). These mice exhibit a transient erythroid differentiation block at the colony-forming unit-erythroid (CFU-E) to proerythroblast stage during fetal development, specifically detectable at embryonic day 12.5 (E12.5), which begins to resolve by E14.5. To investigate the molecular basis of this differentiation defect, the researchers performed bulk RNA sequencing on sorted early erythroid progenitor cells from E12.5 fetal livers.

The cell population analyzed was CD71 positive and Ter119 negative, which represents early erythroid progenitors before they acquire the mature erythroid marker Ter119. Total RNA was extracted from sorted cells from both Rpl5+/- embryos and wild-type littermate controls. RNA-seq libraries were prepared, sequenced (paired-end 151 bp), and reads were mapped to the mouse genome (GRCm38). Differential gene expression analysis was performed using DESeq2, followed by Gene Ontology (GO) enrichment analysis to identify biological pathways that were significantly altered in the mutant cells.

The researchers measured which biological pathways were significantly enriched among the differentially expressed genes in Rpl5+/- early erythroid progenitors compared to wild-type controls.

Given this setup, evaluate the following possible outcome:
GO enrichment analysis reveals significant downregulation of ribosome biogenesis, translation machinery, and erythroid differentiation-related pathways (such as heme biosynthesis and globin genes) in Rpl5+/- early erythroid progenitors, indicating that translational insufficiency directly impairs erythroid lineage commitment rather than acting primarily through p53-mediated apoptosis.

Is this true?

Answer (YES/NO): NO